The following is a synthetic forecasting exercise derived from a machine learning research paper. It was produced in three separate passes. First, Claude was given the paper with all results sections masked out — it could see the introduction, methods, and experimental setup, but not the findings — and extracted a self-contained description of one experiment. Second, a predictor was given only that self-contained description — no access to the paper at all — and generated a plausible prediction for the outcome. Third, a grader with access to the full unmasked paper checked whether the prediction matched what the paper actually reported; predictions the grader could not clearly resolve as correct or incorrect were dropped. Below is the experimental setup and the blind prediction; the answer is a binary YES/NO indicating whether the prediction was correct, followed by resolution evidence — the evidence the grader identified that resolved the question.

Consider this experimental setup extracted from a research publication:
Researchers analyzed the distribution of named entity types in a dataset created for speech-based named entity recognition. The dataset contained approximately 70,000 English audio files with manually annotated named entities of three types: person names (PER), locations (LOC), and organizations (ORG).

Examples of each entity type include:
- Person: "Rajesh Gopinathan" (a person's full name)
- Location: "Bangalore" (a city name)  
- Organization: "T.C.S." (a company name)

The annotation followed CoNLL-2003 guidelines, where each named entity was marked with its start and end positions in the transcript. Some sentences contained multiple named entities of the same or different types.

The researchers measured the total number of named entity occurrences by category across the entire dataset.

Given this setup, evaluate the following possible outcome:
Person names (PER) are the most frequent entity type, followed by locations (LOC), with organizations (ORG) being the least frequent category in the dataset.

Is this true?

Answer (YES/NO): YES